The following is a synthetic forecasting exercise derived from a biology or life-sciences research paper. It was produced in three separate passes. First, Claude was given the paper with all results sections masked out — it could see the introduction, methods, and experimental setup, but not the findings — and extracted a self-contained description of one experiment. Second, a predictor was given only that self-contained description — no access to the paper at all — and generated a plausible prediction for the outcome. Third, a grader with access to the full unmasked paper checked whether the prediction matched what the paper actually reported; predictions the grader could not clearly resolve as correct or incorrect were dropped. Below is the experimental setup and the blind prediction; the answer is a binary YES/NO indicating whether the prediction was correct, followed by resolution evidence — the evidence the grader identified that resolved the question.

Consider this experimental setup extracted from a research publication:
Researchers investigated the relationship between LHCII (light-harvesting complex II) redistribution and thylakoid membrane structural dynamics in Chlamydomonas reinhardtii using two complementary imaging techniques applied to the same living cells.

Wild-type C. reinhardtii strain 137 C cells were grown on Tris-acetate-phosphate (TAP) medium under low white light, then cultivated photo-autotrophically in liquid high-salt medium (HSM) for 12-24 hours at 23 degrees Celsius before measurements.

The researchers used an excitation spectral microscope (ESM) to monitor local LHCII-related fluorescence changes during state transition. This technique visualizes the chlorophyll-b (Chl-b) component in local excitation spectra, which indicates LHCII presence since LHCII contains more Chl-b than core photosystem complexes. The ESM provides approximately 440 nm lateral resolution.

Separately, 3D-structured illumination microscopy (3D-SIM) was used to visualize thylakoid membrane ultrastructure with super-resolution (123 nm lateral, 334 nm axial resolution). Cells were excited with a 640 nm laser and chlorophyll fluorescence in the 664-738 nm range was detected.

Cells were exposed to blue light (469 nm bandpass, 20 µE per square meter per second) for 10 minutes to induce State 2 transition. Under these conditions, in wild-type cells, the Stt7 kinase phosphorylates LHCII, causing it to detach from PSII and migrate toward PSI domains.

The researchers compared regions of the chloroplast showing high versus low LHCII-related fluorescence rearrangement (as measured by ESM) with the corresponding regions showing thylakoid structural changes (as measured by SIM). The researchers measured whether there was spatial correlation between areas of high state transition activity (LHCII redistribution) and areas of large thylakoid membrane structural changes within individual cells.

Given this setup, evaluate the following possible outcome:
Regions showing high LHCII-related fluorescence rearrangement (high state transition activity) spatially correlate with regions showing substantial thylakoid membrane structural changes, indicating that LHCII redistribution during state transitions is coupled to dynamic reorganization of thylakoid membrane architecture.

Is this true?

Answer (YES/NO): NO